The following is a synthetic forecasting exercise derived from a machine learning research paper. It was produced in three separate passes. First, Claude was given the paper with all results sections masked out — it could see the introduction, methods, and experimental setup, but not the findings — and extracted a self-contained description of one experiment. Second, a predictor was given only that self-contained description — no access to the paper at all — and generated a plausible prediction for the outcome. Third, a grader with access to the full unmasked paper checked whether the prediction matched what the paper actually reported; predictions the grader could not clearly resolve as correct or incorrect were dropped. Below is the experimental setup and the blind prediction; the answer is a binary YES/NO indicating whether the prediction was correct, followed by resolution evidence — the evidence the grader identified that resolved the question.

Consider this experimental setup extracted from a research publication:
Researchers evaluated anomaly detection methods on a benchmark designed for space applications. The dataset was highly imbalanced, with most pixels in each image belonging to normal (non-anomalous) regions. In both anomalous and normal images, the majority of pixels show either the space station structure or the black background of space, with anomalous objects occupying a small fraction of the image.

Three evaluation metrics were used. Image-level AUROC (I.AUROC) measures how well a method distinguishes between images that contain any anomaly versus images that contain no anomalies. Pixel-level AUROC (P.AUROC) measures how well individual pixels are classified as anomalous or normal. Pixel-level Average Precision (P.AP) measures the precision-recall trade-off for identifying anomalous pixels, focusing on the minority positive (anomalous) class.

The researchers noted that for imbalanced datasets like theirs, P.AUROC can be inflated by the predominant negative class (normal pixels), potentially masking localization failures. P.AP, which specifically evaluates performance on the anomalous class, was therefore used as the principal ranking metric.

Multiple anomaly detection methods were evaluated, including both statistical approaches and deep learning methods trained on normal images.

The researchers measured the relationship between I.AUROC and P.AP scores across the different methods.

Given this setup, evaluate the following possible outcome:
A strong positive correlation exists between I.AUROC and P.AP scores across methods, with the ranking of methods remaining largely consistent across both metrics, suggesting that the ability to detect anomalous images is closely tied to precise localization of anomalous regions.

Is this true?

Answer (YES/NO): NO